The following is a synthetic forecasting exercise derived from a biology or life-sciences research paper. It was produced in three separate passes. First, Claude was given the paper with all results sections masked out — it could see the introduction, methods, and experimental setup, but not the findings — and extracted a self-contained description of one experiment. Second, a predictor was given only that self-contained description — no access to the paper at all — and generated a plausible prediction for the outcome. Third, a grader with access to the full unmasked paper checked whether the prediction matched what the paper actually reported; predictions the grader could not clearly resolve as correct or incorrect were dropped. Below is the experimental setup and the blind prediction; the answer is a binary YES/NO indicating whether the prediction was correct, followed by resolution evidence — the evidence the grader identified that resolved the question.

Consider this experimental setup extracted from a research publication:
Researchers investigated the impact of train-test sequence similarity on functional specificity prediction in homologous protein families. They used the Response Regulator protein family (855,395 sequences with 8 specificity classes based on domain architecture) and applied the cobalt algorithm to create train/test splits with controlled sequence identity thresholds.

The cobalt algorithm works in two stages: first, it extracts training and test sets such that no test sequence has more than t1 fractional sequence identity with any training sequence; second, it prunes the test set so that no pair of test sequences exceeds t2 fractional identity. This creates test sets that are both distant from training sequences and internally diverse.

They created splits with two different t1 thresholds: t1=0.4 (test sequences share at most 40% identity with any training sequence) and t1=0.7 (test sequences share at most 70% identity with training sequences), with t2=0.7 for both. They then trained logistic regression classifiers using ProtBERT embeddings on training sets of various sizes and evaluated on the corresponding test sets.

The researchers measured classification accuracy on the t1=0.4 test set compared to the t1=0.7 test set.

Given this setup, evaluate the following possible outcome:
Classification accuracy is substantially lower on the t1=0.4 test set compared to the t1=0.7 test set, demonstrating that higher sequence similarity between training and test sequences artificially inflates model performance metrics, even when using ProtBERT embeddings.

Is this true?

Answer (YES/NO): NO